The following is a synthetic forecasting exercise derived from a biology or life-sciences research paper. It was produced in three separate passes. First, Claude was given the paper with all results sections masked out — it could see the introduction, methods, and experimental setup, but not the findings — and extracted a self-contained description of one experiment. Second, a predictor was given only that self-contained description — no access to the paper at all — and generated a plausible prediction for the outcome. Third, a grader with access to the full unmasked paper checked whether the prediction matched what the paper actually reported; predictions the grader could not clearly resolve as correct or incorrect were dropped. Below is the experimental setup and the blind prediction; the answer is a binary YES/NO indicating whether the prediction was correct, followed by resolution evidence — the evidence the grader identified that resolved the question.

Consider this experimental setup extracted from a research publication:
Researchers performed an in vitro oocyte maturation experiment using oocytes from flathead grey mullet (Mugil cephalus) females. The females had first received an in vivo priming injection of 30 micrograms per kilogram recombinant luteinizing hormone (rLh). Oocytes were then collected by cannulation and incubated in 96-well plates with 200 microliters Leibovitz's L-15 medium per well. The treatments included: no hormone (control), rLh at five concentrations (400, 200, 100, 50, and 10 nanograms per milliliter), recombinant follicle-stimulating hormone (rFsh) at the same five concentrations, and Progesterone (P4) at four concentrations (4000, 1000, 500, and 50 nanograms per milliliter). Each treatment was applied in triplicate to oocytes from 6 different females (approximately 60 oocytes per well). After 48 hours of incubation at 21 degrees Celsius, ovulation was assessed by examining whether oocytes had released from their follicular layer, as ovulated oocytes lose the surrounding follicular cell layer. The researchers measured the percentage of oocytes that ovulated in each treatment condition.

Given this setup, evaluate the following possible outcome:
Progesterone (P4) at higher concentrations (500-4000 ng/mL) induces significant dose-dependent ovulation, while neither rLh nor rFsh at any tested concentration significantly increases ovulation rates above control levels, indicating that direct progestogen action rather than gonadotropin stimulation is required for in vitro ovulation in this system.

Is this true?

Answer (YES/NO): NO